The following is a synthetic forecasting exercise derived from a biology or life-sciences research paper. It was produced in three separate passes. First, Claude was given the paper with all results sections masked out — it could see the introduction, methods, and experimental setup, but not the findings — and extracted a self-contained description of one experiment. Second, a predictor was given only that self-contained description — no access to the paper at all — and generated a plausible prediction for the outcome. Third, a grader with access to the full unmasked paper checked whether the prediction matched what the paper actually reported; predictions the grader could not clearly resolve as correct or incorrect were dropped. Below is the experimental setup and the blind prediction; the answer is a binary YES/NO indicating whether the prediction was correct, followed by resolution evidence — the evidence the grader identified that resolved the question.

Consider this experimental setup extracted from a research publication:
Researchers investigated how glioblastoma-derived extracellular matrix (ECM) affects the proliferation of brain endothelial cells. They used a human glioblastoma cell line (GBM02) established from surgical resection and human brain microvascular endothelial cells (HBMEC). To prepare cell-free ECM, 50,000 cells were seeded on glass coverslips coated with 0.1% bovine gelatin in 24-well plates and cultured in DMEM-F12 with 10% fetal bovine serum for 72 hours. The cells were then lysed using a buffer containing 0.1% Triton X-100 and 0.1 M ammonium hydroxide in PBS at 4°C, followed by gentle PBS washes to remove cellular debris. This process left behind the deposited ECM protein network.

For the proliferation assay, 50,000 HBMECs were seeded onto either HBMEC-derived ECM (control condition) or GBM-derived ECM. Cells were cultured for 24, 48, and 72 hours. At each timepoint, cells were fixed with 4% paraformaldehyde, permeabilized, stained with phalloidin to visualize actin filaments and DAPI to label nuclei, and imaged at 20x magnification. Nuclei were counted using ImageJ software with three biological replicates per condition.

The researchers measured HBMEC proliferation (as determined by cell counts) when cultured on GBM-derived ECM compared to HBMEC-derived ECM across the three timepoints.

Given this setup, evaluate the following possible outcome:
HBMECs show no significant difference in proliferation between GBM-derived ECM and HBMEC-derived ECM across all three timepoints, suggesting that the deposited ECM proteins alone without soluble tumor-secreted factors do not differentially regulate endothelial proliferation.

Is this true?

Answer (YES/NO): NO